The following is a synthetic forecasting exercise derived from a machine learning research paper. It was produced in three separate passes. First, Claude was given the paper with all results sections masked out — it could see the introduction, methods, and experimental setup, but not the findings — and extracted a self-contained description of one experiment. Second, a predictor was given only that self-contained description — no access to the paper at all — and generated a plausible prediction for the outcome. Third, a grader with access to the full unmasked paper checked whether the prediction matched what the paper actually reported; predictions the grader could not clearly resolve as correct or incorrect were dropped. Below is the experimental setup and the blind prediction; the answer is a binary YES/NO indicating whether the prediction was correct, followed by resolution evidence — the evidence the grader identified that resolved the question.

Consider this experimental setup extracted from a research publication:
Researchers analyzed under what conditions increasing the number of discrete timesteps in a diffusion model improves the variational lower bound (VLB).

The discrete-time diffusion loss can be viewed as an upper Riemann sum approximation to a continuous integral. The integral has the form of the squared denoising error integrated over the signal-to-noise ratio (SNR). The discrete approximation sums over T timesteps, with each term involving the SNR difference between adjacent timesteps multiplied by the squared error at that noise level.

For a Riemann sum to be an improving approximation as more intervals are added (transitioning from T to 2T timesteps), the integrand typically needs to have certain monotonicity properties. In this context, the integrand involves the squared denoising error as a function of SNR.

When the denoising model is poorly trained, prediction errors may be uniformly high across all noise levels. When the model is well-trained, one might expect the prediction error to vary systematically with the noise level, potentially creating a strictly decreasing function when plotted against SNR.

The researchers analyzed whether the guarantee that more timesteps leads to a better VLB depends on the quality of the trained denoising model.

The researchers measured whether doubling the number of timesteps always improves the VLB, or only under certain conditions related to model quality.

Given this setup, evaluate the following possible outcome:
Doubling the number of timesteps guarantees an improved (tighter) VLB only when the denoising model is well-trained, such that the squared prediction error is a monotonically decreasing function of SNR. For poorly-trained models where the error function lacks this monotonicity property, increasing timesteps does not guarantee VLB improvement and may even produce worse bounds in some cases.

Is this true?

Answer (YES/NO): YES